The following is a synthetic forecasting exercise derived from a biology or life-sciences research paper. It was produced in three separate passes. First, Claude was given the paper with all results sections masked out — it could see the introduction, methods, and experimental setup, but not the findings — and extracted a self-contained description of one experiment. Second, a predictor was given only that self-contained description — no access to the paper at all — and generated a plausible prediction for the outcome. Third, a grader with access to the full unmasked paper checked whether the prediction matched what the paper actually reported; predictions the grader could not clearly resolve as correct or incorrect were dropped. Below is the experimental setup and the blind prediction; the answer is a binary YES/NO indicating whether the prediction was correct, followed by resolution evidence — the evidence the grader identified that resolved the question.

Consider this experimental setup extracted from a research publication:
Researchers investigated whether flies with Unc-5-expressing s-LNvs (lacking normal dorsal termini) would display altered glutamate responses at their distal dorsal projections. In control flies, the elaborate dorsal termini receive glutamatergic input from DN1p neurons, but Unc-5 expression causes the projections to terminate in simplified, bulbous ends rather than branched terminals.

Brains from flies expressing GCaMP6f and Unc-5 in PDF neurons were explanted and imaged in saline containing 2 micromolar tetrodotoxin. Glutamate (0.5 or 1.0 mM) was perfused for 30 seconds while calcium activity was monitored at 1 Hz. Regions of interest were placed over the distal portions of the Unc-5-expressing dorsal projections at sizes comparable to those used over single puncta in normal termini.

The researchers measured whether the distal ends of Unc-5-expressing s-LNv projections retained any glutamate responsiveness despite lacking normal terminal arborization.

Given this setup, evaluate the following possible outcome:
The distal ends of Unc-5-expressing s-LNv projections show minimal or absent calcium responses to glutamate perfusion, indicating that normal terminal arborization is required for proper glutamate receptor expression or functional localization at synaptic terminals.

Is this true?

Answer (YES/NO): NO